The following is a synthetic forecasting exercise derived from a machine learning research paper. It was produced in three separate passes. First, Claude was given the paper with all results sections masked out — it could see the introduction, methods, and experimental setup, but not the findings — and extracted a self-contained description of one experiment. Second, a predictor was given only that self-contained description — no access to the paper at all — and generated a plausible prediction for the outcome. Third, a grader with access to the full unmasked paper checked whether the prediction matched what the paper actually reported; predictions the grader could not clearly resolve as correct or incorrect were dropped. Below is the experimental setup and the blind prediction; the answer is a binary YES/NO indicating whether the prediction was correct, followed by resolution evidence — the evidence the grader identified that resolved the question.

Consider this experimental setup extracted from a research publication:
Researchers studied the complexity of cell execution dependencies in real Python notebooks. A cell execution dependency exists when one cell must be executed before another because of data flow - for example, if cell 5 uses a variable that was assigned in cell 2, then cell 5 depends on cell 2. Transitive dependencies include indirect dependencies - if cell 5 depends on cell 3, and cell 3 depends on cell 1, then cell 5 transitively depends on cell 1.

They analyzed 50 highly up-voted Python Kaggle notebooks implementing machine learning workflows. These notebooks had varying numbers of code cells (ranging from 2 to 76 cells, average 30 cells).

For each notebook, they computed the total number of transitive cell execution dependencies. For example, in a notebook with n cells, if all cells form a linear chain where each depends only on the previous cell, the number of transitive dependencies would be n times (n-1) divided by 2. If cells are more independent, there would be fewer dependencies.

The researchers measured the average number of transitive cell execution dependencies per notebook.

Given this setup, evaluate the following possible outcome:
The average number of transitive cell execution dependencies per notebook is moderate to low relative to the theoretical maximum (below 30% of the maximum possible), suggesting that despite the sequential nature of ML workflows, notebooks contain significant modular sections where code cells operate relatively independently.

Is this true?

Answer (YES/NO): NO